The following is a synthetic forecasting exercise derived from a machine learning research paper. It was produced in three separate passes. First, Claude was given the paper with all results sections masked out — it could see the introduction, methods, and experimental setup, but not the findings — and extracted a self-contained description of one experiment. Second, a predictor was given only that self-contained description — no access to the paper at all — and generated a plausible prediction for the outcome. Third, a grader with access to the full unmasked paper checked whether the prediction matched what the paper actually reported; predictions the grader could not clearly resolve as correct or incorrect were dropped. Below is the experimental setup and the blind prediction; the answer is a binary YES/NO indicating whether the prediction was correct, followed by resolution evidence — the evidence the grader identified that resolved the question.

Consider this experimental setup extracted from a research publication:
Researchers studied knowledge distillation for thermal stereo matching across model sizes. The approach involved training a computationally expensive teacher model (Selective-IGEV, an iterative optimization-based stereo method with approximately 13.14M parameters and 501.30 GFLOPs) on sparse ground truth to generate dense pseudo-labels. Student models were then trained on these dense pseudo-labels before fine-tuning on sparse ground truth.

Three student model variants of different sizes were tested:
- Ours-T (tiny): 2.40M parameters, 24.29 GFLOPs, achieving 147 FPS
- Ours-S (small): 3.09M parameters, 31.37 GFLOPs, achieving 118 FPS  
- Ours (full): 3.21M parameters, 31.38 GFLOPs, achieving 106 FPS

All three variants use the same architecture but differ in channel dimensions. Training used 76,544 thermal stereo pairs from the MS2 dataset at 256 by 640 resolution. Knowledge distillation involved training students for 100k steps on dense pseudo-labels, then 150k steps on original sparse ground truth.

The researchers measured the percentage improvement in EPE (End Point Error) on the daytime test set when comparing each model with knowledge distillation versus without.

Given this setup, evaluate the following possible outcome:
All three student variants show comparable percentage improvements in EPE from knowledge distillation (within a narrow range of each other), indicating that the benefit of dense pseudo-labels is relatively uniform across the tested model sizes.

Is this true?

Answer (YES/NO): NO